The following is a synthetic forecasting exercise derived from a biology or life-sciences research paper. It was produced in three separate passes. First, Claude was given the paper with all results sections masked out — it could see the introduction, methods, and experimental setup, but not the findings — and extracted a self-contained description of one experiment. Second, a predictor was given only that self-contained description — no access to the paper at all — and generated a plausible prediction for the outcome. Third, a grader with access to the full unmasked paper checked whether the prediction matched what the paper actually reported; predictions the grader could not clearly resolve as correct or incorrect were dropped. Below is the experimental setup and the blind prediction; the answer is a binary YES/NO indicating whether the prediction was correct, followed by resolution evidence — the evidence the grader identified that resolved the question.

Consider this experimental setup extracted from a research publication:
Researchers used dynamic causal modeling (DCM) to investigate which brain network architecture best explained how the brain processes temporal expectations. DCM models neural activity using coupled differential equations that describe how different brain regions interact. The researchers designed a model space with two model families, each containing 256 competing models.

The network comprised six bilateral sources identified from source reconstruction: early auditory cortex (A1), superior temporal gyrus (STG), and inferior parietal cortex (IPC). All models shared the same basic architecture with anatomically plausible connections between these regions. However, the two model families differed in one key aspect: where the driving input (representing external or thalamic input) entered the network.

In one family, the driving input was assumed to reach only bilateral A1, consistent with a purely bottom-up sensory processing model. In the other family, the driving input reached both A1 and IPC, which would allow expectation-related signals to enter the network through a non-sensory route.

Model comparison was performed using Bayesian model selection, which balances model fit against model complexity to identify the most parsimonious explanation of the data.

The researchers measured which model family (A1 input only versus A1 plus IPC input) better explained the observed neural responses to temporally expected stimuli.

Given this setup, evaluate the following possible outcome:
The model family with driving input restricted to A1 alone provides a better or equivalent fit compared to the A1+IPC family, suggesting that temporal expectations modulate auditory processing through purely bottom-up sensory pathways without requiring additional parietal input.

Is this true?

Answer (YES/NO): NO